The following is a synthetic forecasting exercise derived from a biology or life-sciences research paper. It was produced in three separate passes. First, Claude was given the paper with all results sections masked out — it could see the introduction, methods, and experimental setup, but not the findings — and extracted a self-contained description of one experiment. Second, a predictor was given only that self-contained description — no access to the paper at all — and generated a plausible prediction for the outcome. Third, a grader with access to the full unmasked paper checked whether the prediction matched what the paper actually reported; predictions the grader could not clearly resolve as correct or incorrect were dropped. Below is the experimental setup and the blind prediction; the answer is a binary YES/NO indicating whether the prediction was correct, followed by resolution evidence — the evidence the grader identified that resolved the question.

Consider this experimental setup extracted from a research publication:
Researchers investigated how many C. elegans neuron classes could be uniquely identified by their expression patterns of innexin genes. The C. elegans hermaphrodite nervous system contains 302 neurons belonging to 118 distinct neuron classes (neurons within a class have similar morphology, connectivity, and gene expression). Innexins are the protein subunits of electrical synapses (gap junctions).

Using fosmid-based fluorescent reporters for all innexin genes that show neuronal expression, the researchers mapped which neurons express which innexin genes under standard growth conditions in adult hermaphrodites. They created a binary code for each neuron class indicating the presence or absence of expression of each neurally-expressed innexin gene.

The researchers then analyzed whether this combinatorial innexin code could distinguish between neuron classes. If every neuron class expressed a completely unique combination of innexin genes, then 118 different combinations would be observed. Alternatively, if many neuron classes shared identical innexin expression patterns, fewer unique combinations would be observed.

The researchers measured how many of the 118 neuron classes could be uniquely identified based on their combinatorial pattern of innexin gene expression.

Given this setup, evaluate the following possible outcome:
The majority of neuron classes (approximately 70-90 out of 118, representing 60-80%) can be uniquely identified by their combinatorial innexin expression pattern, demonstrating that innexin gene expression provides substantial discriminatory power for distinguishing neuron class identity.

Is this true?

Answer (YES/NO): NO